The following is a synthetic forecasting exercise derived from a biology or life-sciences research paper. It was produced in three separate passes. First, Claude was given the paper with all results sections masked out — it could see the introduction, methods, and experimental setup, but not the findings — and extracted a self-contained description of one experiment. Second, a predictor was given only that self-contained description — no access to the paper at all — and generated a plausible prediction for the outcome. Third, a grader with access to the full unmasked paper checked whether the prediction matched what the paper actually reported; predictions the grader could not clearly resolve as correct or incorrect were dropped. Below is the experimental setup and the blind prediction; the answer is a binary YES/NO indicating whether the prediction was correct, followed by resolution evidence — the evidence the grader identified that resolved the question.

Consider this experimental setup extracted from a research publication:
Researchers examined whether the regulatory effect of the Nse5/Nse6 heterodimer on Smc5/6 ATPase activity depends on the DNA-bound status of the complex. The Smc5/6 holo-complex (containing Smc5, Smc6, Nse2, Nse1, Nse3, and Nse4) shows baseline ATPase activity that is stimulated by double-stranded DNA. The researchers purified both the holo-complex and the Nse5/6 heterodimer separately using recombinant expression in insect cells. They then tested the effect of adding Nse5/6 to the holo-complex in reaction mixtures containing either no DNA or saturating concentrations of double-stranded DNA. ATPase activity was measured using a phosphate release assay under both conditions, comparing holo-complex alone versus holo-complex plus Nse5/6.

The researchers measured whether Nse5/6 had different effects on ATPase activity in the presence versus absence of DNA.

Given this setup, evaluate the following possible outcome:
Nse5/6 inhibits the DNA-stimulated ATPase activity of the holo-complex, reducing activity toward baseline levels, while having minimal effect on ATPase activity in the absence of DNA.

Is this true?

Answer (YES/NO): NO